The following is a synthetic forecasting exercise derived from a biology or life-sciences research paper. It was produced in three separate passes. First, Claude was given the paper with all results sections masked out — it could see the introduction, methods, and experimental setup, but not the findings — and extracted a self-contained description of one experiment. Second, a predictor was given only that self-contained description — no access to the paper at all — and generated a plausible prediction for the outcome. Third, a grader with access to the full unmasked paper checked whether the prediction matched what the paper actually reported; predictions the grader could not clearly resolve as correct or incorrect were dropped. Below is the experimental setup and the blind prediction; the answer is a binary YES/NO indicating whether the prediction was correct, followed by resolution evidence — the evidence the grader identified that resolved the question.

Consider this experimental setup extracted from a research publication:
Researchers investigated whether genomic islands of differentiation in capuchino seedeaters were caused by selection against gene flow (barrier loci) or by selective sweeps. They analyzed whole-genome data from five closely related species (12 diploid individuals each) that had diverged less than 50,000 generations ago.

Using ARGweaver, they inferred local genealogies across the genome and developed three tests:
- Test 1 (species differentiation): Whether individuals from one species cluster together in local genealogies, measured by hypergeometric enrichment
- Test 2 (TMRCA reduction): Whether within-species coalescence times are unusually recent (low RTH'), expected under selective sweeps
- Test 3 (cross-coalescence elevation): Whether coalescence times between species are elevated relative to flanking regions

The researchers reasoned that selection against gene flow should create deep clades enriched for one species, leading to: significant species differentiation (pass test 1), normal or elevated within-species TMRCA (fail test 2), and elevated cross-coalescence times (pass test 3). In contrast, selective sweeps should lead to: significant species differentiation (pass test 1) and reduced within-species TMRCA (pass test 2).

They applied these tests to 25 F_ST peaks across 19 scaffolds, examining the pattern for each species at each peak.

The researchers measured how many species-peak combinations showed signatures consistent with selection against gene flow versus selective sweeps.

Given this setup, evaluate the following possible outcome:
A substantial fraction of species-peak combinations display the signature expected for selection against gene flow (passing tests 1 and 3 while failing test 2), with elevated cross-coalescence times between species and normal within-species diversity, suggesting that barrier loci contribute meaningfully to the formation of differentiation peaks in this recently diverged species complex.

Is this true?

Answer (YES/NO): NO